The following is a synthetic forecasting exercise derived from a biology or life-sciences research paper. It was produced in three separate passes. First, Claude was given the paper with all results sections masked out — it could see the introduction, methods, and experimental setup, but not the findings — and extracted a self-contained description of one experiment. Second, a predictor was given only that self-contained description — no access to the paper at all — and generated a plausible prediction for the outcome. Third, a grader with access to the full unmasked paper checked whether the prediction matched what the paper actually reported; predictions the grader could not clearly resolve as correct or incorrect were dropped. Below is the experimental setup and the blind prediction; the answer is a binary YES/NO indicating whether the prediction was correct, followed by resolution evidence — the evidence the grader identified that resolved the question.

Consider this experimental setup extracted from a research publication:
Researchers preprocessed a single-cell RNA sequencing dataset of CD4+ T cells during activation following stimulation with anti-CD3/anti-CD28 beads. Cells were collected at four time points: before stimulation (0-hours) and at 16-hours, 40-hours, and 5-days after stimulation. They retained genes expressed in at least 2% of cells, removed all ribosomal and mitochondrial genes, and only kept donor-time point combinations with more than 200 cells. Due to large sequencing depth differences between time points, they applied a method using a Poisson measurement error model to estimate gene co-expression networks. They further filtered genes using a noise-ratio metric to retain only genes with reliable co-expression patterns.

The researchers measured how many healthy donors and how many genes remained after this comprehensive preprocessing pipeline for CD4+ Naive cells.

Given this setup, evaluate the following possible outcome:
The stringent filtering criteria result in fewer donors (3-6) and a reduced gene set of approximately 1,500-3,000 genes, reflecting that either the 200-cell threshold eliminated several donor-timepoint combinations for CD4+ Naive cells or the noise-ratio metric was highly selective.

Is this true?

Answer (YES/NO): NO